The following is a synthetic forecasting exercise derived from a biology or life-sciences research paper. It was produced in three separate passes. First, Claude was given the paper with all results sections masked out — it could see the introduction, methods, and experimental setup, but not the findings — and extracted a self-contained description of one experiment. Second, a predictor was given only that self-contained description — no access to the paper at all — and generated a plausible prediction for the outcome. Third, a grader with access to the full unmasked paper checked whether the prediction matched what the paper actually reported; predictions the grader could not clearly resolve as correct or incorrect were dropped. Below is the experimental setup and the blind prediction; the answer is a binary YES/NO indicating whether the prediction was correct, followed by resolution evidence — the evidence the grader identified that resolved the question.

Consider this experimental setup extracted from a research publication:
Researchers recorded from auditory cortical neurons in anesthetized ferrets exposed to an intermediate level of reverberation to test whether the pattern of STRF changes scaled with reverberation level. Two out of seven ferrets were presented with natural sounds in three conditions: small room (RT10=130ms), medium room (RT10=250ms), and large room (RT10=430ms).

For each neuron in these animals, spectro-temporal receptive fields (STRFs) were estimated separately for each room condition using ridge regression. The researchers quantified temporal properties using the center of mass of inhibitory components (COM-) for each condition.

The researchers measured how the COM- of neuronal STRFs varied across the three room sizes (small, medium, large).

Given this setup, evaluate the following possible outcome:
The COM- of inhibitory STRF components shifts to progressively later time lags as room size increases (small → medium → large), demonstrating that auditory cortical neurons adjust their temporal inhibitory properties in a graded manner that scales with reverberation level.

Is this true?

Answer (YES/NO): YES